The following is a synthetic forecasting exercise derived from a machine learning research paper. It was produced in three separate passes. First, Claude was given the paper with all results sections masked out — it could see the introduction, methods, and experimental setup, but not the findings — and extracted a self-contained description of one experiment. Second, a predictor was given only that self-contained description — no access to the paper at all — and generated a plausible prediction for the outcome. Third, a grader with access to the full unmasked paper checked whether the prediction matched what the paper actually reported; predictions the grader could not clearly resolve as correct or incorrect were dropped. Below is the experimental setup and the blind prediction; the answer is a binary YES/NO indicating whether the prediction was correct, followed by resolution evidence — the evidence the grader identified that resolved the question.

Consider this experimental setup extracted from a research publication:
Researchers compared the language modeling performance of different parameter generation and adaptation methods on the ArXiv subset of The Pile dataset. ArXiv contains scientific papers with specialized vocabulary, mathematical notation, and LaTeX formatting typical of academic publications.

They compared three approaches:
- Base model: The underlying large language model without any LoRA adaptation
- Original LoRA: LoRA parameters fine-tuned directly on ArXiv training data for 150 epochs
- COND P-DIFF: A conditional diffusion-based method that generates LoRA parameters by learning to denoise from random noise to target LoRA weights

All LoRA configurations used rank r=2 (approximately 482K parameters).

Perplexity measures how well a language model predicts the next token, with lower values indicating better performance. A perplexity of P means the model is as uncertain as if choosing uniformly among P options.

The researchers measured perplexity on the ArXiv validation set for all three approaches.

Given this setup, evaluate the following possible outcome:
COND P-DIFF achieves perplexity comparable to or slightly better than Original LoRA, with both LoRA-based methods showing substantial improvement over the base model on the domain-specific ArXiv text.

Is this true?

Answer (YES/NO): YES